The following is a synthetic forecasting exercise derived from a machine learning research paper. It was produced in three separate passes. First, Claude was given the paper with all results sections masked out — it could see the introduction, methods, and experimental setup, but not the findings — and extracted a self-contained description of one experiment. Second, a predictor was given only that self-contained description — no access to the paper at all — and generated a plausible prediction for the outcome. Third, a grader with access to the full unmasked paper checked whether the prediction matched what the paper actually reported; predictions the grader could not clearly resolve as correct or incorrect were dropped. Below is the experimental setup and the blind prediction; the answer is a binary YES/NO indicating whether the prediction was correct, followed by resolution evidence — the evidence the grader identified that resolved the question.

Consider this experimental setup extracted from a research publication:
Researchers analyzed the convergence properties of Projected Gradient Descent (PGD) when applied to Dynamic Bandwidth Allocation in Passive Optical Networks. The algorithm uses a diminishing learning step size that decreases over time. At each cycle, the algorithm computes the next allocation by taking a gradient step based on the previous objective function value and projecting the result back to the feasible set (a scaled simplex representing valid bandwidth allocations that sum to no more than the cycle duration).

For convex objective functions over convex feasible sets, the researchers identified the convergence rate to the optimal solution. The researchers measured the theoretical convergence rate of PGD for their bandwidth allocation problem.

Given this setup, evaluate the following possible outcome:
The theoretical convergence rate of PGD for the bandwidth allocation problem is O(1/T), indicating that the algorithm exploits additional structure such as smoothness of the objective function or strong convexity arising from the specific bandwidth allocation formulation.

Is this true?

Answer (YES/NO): NO